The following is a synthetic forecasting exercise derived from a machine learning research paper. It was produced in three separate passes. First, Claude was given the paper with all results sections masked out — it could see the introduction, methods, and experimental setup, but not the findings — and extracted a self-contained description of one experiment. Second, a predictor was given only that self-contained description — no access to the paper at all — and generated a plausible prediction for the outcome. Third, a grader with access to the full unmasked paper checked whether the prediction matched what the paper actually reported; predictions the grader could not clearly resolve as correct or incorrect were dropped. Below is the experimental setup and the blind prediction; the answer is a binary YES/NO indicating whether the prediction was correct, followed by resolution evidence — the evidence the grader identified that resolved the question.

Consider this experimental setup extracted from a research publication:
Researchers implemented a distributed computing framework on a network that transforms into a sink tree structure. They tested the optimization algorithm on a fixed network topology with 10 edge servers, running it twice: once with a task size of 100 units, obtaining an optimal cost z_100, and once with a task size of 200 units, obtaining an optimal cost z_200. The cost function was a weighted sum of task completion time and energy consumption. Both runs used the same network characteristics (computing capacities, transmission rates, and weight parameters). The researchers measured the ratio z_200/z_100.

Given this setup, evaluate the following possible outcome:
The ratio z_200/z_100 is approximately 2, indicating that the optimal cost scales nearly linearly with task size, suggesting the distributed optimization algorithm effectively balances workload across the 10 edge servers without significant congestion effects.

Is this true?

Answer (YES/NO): YES